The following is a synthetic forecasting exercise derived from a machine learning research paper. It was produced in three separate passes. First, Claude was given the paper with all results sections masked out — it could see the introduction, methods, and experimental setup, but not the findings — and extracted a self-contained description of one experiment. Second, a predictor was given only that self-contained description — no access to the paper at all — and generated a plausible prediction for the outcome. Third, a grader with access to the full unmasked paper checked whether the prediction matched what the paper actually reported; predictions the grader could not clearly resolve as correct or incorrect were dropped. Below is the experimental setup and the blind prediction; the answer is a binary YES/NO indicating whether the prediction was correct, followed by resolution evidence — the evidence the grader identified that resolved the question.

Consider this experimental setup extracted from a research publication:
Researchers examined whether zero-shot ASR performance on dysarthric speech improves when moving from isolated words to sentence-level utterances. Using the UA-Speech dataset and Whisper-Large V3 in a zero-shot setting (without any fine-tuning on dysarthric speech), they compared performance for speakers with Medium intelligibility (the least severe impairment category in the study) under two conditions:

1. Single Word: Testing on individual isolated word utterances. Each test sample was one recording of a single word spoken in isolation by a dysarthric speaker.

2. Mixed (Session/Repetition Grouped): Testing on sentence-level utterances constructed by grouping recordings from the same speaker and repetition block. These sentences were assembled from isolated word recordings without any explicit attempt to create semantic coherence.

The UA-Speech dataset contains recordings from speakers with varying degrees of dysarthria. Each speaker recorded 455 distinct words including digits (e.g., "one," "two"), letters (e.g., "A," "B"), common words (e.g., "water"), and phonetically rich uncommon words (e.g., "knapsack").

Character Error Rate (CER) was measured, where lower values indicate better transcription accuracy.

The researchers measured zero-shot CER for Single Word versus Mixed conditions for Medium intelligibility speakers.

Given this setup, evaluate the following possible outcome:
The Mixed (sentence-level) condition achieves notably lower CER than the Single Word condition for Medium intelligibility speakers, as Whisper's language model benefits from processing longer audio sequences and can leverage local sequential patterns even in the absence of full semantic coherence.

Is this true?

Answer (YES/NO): YES